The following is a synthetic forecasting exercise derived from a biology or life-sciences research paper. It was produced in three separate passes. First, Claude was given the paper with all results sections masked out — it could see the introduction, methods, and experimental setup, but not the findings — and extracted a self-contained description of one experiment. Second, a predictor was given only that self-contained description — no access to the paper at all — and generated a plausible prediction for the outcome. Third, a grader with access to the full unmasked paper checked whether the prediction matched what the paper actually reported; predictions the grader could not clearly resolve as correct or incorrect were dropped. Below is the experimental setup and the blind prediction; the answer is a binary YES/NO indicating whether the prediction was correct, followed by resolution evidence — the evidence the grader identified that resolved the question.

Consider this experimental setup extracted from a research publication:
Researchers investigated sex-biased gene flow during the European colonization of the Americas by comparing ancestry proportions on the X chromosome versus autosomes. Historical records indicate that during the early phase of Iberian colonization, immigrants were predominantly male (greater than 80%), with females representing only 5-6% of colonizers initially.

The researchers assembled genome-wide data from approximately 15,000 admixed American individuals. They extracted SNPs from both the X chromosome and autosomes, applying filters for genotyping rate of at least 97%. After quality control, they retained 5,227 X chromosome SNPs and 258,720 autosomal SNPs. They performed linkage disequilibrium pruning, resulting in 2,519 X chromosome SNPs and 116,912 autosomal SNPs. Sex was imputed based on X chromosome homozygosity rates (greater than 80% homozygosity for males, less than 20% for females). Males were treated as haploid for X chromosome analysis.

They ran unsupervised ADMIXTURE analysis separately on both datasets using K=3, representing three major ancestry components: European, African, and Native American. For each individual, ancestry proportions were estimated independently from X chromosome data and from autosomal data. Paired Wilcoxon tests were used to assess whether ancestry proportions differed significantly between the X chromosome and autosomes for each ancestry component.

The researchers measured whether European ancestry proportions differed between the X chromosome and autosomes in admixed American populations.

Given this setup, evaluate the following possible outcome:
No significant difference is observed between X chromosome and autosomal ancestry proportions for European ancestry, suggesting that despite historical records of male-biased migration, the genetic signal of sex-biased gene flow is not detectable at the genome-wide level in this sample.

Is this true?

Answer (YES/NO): NO